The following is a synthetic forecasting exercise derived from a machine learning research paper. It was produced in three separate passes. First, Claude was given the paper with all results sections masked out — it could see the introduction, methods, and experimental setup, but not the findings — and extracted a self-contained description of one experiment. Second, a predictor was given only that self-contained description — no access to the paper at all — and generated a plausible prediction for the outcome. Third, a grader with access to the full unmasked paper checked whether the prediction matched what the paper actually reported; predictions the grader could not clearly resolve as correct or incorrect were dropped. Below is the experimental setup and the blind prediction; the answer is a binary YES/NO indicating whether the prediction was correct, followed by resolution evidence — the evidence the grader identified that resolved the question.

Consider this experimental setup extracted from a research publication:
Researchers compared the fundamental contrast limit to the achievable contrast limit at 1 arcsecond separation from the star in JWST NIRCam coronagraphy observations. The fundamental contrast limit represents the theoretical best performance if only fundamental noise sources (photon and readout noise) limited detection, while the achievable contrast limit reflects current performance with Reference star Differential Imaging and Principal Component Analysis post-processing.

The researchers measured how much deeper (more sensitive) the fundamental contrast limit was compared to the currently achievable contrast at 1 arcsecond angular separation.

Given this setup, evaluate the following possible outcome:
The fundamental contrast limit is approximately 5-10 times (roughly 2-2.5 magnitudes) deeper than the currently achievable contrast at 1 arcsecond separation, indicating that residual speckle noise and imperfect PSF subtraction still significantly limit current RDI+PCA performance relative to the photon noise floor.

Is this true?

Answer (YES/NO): NO